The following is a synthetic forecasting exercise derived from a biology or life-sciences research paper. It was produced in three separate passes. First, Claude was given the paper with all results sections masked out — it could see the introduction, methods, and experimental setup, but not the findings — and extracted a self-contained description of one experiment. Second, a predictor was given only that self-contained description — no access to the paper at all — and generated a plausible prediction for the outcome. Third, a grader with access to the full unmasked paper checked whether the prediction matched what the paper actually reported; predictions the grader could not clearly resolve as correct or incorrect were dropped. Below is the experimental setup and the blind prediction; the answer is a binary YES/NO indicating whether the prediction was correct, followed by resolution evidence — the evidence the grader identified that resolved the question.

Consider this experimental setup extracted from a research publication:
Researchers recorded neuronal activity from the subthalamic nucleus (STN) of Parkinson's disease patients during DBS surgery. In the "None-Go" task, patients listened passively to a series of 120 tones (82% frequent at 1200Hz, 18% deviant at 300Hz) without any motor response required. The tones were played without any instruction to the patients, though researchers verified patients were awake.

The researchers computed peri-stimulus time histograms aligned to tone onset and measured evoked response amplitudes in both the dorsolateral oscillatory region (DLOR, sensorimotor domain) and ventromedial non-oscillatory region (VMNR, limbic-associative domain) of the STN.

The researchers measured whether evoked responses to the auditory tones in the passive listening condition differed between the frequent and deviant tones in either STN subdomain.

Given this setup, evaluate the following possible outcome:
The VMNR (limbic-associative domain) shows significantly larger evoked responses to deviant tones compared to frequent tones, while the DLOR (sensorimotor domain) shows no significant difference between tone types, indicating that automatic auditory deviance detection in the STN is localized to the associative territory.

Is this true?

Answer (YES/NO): YES